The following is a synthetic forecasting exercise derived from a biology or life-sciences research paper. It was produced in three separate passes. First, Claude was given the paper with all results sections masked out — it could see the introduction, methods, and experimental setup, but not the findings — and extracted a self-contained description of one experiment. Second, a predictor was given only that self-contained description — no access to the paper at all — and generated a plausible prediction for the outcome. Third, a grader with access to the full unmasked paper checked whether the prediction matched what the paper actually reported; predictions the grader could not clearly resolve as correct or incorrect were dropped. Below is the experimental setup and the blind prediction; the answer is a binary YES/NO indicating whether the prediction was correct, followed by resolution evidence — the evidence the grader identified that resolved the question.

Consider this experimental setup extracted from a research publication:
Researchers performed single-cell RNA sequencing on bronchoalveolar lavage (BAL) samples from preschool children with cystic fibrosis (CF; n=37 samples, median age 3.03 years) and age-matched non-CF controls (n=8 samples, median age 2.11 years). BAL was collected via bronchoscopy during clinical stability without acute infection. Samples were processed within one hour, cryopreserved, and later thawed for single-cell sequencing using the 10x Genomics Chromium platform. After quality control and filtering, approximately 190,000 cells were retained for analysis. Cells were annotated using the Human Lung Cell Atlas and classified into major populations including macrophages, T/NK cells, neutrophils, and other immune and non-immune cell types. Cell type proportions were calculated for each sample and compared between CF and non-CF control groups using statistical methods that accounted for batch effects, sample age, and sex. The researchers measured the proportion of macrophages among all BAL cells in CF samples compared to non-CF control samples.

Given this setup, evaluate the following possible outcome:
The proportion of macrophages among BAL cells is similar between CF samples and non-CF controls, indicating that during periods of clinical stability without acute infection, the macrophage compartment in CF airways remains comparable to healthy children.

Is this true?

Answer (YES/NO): YES